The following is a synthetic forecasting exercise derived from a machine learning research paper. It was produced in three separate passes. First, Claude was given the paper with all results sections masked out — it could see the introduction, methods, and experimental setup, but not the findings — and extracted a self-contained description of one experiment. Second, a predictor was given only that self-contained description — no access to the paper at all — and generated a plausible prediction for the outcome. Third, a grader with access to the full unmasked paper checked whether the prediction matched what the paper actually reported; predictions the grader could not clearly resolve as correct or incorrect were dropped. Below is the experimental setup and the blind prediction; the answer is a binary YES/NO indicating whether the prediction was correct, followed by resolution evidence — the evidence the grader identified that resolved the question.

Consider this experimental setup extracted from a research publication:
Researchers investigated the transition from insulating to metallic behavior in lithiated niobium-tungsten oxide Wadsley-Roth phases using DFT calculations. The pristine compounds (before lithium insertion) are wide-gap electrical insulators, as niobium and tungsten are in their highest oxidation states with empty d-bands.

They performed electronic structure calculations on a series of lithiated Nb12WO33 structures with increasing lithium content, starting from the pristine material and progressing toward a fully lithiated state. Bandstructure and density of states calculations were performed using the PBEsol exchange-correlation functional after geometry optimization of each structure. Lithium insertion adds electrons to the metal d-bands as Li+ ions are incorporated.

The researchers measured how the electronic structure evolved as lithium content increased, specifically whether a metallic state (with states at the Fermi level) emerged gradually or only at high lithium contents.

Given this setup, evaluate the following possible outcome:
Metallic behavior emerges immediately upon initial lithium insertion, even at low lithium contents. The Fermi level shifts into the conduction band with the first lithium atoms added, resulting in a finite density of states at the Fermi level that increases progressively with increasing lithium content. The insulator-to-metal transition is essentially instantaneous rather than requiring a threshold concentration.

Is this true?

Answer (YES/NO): NO